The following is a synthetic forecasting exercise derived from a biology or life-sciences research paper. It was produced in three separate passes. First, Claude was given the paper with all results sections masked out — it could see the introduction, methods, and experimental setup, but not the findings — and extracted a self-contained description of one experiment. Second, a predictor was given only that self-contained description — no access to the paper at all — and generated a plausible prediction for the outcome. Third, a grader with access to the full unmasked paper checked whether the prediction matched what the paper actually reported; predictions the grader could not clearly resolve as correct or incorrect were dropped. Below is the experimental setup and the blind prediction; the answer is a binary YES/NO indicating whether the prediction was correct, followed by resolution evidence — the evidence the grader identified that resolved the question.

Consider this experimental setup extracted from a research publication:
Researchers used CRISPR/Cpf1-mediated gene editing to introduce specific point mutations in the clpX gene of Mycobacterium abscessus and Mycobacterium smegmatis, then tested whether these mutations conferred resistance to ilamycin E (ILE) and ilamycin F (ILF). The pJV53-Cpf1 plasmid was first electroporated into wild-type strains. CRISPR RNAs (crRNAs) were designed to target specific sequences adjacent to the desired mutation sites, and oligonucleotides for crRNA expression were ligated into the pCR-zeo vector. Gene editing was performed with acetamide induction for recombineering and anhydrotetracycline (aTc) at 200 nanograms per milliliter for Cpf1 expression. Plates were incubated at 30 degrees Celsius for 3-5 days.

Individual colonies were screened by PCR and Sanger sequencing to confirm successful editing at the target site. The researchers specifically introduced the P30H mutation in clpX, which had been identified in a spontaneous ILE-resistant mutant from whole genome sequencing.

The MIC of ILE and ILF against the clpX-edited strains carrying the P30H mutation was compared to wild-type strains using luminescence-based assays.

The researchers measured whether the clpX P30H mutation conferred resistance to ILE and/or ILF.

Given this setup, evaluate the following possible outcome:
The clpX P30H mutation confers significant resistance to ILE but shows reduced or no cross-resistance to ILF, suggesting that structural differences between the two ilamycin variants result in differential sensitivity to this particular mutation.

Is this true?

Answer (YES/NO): NO